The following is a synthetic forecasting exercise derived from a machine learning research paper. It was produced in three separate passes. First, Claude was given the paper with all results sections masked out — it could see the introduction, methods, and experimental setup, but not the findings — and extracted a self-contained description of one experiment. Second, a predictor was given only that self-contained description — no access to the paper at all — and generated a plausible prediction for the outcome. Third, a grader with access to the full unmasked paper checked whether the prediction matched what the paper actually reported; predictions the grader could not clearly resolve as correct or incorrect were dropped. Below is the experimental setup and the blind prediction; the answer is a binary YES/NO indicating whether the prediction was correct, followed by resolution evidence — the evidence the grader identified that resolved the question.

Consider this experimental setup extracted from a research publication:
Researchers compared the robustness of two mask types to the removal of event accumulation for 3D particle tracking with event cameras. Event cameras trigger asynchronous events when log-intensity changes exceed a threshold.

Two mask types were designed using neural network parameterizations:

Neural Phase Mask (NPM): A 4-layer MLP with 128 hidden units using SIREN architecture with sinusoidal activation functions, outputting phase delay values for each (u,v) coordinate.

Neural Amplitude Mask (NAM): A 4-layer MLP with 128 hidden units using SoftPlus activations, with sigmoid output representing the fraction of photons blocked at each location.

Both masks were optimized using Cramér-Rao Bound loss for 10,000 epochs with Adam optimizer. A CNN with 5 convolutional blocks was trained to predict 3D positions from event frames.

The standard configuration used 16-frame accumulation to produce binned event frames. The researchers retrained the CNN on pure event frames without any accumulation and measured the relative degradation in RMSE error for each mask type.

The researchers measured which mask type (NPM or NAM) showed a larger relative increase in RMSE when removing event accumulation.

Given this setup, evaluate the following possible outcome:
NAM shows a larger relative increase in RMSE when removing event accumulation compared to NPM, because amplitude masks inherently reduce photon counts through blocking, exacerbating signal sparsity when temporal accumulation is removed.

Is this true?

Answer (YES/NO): YES